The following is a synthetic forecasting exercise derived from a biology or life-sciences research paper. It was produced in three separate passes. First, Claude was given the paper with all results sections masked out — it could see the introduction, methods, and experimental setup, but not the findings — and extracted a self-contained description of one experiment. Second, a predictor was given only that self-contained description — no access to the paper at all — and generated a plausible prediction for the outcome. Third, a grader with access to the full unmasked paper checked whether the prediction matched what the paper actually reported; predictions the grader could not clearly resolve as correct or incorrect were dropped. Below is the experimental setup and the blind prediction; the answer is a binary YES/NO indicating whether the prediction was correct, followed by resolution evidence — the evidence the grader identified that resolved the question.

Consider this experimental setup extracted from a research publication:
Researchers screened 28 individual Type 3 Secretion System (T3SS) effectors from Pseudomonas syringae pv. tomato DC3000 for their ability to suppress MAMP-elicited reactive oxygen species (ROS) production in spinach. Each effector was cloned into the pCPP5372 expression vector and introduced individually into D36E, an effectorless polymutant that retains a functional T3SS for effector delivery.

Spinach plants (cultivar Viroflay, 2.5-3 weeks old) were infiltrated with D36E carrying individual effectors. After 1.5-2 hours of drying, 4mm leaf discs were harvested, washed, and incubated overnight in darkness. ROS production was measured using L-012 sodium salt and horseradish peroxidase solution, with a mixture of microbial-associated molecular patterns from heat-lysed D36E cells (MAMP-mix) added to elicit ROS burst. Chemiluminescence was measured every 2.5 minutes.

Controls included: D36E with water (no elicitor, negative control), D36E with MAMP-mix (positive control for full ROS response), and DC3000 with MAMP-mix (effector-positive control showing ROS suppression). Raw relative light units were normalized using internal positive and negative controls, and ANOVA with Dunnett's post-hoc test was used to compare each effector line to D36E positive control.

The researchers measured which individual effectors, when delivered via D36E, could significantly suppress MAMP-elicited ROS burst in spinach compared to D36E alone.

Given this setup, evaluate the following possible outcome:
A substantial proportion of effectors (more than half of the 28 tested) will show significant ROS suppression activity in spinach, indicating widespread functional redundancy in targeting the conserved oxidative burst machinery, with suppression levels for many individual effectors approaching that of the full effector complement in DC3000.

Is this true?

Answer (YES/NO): NO